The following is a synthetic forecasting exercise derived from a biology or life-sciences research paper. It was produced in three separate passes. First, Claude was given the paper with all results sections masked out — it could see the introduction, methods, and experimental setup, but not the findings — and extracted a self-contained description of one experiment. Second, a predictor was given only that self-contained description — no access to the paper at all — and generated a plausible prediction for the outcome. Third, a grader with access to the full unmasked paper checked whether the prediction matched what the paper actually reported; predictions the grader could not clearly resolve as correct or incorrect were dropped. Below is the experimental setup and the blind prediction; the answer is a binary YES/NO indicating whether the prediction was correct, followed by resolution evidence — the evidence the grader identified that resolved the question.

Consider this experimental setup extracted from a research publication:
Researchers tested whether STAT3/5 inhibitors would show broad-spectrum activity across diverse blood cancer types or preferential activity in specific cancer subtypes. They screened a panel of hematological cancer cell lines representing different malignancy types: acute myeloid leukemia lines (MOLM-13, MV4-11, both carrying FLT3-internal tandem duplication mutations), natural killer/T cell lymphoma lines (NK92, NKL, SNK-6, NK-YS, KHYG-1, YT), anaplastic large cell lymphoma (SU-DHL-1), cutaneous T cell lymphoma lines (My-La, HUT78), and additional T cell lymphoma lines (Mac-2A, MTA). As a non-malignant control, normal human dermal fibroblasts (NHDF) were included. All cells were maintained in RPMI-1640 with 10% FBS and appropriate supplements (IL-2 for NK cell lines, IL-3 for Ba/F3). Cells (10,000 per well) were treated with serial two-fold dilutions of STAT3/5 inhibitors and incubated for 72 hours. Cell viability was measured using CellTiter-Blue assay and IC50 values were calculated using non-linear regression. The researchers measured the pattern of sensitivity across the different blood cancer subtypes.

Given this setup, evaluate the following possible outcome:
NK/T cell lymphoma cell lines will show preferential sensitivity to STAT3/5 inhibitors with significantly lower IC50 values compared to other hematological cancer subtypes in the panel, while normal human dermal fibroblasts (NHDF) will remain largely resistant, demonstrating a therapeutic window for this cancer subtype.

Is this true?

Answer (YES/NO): NO